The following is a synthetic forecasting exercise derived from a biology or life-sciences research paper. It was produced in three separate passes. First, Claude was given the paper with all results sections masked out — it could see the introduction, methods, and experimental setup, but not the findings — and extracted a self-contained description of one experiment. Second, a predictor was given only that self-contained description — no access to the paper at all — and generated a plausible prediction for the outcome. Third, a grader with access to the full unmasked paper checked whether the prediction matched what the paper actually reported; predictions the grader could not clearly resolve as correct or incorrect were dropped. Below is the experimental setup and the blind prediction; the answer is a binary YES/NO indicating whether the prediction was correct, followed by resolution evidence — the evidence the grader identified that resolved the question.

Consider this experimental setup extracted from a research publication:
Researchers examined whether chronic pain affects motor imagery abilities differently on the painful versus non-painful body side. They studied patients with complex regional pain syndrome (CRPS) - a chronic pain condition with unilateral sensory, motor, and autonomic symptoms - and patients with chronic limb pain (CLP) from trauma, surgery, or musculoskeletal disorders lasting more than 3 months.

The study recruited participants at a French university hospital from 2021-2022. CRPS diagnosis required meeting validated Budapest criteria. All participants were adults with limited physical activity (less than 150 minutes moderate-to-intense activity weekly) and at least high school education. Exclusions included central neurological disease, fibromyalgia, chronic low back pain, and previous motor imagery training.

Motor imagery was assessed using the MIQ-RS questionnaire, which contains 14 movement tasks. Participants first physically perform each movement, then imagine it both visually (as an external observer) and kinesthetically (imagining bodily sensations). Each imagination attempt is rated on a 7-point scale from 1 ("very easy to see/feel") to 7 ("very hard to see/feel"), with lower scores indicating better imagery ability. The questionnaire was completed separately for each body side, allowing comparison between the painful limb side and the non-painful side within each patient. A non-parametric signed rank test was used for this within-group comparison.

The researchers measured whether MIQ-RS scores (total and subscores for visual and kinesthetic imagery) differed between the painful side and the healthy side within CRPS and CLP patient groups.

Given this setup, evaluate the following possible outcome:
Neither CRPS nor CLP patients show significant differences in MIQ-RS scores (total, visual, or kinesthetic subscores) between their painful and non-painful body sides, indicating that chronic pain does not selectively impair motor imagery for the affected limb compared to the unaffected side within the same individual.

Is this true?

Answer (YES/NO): YES